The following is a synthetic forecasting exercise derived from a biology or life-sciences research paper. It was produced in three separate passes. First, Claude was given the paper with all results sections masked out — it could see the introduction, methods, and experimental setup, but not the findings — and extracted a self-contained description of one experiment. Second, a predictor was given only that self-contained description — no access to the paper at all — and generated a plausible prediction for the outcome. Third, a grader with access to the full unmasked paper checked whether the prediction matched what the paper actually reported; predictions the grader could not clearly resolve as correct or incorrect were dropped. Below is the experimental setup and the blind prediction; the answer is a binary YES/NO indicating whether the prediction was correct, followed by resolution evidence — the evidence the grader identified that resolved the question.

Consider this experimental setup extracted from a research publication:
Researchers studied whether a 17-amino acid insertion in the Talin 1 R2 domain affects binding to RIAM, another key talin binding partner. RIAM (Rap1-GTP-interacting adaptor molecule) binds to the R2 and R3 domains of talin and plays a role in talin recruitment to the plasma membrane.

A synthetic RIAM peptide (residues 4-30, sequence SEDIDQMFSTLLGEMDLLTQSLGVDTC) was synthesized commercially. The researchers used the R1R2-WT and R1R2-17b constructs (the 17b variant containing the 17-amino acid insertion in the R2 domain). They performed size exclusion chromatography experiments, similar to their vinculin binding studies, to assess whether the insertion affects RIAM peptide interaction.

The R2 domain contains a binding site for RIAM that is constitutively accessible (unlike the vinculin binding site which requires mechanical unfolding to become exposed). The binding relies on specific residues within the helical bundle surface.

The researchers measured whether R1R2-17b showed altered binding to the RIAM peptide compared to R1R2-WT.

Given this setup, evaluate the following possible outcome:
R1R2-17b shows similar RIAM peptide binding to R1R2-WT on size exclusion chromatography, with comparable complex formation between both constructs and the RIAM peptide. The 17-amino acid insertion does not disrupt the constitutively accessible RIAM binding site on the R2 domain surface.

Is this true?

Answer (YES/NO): NO